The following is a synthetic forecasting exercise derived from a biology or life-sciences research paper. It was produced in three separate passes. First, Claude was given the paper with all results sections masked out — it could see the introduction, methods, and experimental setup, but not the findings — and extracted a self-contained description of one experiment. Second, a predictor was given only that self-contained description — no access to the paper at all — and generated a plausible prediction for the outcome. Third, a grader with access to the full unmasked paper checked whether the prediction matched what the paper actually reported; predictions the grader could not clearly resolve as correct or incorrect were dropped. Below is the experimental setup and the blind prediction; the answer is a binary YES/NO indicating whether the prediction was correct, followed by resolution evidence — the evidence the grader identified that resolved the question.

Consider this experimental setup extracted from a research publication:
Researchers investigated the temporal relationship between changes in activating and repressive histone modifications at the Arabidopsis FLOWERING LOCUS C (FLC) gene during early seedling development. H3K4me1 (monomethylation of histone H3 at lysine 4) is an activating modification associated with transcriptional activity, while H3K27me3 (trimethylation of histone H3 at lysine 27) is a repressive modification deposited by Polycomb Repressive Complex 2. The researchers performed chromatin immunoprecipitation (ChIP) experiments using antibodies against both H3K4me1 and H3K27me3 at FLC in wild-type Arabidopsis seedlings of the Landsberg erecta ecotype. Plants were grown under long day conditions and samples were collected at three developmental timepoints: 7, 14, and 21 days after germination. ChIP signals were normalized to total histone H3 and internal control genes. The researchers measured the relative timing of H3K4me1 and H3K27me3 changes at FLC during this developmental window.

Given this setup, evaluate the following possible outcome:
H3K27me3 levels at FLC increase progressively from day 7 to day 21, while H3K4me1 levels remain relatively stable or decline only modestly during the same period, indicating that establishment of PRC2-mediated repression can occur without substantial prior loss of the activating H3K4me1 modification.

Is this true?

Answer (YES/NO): NO